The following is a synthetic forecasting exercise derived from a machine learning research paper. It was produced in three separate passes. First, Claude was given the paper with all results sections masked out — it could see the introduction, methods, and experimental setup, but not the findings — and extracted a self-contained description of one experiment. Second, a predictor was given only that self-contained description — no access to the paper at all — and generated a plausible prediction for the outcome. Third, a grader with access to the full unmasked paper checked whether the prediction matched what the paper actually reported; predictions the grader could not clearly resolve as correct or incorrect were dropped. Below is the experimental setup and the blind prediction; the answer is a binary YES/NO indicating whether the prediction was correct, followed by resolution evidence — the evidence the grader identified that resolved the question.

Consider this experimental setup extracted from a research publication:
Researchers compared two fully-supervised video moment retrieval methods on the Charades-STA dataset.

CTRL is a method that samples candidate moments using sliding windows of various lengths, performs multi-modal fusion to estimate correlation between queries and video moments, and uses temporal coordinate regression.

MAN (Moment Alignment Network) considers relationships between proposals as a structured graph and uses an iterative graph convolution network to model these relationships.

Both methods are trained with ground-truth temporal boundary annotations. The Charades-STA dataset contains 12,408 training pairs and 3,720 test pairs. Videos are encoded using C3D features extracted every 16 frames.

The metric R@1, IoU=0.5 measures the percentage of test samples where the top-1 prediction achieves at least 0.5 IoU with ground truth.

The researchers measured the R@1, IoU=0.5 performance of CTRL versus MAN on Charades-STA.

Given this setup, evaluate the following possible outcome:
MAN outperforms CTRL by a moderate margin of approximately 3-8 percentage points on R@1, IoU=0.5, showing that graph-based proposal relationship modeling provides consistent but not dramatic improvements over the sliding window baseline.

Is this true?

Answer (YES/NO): NO